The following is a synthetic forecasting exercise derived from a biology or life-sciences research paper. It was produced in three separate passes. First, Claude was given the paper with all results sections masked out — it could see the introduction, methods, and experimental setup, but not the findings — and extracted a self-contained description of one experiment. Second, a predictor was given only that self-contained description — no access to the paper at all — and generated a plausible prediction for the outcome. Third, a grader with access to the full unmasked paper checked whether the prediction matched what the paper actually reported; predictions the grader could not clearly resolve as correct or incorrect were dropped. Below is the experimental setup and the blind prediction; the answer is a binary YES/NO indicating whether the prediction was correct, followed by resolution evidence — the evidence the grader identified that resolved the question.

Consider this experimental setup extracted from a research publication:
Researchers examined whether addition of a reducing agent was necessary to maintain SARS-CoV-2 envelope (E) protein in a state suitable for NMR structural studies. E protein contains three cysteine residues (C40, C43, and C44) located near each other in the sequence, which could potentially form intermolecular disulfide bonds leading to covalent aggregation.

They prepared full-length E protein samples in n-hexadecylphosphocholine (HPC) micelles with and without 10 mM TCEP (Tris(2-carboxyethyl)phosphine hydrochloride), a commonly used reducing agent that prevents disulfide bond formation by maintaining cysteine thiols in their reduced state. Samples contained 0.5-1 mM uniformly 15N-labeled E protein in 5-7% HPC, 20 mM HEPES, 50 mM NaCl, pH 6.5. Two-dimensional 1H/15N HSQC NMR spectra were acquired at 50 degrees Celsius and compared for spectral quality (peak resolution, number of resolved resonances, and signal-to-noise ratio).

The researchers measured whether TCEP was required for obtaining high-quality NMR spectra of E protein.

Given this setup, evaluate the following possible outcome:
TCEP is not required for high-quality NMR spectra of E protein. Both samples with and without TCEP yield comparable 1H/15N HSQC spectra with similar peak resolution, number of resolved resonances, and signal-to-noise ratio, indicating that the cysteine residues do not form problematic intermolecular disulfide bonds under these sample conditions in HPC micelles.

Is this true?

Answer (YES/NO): YES